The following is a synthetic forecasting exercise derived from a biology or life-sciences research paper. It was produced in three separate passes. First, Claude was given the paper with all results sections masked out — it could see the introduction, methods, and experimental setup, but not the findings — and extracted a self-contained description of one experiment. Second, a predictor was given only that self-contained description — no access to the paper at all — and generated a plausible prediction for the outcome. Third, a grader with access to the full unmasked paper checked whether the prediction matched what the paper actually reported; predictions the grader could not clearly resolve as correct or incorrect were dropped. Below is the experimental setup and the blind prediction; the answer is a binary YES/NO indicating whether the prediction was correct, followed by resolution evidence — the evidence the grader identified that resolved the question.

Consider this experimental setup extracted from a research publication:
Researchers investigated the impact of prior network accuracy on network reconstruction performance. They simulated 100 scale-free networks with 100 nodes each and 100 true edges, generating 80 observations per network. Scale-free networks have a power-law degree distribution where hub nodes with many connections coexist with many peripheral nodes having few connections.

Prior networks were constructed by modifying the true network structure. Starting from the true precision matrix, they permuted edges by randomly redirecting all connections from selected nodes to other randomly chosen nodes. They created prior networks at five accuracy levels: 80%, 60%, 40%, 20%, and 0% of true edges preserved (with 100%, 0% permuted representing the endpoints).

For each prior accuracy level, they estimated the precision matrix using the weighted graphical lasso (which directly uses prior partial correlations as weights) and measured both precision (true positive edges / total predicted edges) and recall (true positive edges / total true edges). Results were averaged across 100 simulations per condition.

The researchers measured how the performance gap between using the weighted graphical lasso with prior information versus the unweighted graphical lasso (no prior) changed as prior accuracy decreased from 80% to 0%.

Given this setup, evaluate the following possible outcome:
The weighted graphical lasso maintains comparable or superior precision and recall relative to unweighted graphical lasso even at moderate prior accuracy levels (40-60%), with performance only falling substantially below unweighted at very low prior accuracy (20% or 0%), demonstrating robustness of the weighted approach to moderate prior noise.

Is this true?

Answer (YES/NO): NO